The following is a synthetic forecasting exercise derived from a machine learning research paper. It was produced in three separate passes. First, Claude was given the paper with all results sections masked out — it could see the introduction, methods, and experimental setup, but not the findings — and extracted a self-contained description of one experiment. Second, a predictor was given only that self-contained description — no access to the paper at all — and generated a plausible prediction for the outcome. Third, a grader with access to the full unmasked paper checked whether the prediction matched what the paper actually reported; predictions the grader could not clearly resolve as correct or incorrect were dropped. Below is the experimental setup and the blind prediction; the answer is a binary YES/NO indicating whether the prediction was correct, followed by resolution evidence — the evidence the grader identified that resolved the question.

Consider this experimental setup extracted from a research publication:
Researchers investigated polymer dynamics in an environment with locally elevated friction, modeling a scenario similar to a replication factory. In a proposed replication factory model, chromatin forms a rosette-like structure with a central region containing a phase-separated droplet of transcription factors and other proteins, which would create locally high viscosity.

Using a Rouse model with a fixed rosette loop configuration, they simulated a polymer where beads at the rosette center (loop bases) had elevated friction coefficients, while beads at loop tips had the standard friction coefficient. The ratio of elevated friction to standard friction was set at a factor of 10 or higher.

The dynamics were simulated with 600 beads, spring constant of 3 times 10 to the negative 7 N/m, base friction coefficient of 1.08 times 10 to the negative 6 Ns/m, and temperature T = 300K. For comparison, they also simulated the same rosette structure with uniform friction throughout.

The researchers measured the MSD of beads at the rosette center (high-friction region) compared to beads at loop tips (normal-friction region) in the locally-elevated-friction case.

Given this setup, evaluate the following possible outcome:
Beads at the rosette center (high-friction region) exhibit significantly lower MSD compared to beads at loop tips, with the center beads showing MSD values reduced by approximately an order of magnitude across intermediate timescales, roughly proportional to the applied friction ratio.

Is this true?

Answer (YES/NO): NO